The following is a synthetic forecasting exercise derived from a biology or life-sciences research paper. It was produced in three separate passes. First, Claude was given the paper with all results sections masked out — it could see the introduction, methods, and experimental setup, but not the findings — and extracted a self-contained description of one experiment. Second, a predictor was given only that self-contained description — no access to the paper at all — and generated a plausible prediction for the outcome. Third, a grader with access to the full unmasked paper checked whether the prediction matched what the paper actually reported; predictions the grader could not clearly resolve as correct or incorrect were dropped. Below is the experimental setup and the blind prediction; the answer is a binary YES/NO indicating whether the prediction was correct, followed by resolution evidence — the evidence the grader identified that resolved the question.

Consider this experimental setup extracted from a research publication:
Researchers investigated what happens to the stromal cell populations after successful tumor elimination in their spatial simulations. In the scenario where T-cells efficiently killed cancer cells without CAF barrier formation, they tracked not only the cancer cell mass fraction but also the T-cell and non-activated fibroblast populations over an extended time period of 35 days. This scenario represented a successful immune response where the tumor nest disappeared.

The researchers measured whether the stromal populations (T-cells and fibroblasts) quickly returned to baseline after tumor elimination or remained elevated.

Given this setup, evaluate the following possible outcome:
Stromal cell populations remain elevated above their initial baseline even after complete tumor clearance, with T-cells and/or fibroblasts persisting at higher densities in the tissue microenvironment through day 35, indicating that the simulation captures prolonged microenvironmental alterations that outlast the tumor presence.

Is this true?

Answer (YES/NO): YES